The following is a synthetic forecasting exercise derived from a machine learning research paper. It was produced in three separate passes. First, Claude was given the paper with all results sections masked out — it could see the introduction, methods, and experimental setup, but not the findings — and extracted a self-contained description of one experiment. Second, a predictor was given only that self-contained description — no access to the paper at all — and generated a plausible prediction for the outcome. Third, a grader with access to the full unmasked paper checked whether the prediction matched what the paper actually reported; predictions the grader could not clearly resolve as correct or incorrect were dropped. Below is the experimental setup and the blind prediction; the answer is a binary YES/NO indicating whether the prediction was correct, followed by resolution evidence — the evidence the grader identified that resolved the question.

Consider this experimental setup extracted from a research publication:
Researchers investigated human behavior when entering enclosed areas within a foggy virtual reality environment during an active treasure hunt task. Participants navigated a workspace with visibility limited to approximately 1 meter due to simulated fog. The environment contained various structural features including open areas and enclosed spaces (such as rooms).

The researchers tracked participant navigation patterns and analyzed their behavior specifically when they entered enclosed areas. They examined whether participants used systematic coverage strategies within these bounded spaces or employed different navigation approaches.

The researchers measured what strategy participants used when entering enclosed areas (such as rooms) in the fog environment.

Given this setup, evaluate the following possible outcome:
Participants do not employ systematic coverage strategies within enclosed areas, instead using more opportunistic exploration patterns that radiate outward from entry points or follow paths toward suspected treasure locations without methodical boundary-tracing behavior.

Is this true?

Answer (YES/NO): NO